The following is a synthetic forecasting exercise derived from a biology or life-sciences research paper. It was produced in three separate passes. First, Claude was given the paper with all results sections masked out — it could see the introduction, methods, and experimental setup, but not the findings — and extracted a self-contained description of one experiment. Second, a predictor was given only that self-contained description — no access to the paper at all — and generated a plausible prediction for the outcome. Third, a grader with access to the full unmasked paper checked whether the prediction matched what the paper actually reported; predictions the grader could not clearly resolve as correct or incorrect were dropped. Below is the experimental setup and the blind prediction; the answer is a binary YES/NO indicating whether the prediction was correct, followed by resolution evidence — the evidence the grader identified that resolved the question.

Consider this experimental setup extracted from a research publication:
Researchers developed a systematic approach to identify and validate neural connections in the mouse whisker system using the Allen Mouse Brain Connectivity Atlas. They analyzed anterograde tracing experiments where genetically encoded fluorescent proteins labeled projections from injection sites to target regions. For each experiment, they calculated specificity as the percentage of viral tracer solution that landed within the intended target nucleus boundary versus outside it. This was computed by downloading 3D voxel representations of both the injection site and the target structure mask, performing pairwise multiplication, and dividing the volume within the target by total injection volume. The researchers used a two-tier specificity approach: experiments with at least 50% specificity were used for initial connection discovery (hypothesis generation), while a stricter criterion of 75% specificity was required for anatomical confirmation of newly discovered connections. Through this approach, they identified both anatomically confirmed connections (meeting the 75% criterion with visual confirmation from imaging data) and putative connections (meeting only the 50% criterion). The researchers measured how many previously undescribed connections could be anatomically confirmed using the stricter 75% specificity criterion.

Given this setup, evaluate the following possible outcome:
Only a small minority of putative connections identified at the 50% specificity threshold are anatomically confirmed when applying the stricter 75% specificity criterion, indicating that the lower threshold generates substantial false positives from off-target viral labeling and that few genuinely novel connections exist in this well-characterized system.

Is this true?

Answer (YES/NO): NO